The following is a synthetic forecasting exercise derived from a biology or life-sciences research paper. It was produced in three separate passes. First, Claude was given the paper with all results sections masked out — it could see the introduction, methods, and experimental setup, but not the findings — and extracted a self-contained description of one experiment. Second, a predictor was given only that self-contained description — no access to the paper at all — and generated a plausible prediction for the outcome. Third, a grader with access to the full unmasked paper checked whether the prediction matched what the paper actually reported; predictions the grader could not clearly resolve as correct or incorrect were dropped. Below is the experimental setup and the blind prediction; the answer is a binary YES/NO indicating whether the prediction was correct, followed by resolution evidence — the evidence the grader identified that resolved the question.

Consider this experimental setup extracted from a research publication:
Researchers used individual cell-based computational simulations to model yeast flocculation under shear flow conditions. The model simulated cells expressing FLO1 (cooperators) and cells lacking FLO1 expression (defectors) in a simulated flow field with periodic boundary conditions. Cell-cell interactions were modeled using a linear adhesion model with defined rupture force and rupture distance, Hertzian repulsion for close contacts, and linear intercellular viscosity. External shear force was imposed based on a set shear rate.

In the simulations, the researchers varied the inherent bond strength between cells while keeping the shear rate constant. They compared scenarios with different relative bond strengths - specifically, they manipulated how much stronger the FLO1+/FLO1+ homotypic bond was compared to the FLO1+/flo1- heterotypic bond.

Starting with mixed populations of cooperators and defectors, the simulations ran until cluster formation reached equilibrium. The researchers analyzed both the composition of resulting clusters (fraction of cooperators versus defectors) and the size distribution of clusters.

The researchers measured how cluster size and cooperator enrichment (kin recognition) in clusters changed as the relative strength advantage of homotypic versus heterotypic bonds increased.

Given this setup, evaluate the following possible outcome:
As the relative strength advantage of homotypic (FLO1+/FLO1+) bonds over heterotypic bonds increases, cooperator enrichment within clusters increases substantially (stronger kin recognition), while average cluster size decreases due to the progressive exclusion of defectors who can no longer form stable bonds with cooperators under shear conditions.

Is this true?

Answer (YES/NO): YES